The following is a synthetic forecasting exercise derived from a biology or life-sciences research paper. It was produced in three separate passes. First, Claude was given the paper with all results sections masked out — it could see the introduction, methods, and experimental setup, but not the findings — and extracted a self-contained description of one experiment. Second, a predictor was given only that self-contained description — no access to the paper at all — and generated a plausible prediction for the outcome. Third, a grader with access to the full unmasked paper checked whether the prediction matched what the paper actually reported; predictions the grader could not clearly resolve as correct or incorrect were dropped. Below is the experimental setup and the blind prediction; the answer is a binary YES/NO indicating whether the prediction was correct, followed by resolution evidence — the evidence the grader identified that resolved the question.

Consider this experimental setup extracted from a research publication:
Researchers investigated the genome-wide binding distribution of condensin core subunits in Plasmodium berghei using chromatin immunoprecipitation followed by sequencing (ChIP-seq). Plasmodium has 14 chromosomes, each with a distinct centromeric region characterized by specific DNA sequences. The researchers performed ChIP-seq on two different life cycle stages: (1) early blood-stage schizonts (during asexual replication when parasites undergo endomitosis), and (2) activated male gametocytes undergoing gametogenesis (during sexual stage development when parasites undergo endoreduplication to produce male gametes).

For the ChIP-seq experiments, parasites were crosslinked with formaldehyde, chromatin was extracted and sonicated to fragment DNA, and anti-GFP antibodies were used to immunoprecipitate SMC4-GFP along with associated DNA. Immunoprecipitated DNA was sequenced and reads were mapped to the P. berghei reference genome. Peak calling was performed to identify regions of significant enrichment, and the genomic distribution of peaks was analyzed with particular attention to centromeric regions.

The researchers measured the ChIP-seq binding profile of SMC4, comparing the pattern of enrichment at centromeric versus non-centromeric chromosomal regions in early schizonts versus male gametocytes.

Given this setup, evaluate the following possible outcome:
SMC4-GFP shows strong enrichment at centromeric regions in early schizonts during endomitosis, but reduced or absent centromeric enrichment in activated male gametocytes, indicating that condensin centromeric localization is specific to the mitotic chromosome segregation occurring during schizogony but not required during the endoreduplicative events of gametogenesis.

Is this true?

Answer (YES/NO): YES